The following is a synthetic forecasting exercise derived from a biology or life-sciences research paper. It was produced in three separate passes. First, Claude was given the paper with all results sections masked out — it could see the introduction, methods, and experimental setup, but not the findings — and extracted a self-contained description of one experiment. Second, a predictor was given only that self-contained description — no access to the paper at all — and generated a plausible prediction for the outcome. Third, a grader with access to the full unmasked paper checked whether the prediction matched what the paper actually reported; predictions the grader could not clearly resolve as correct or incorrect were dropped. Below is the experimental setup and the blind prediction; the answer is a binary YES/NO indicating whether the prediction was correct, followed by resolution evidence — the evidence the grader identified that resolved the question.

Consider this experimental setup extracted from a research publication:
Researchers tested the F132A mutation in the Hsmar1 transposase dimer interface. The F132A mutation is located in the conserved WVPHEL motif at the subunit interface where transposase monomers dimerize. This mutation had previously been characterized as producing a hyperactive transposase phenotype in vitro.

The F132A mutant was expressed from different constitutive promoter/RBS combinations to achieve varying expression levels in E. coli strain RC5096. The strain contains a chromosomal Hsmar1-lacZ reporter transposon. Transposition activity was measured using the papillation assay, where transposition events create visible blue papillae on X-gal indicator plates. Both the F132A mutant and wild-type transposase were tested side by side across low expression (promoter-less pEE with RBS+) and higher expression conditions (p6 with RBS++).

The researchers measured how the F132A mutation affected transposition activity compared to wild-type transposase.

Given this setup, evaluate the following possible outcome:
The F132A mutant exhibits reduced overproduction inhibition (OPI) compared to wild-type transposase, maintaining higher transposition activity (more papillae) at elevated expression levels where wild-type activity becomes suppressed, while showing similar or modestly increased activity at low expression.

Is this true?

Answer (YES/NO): YES